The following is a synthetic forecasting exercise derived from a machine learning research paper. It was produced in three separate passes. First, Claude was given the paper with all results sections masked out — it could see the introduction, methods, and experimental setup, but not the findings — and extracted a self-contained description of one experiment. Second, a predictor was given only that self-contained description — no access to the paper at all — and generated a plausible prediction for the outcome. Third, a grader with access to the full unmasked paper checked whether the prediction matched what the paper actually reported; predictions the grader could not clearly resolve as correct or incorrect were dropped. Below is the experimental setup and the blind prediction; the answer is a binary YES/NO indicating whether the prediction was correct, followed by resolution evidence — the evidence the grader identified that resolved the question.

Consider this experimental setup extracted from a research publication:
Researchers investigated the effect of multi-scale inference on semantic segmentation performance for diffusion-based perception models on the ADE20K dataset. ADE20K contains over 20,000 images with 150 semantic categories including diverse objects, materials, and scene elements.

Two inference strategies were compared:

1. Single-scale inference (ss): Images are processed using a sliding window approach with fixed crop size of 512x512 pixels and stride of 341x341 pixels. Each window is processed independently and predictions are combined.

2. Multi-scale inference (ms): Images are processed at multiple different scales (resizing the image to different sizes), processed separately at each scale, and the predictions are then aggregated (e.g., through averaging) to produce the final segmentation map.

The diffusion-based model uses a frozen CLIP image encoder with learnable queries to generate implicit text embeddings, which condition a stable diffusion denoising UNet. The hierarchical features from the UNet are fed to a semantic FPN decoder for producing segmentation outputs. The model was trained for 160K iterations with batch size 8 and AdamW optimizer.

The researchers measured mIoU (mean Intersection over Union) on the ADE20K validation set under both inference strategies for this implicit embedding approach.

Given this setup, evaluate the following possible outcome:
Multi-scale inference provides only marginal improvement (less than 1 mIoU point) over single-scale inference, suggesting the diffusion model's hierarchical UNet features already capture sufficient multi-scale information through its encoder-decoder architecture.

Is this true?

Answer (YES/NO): NO